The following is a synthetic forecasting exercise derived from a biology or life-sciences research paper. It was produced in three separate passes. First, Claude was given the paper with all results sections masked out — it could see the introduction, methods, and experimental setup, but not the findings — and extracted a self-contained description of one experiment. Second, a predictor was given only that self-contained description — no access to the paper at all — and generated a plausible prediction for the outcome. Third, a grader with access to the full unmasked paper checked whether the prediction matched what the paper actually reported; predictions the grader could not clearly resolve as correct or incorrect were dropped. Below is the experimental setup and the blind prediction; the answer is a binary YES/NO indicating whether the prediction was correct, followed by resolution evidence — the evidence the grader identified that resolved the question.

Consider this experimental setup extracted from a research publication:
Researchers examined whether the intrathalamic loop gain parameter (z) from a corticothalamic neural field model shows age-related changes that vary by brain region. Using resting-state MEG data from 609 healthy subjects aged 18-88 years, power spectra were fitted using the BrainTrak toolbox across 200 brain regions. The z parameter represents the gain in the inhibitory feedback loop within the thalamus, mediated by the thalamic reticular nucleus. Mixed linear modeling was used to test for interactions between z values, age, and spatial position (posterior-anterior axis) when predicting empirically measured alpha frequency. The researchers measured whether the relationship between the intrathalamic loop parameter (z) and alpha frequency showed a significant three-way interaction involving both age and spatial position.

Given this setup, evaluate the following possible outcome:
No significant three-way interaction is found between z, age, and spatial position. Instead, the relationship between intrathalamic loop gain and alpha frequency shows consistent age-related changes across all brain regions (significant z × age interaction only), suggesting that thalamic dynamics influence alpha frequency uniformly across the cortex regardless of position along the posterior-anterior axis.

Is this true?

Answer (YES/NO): NO